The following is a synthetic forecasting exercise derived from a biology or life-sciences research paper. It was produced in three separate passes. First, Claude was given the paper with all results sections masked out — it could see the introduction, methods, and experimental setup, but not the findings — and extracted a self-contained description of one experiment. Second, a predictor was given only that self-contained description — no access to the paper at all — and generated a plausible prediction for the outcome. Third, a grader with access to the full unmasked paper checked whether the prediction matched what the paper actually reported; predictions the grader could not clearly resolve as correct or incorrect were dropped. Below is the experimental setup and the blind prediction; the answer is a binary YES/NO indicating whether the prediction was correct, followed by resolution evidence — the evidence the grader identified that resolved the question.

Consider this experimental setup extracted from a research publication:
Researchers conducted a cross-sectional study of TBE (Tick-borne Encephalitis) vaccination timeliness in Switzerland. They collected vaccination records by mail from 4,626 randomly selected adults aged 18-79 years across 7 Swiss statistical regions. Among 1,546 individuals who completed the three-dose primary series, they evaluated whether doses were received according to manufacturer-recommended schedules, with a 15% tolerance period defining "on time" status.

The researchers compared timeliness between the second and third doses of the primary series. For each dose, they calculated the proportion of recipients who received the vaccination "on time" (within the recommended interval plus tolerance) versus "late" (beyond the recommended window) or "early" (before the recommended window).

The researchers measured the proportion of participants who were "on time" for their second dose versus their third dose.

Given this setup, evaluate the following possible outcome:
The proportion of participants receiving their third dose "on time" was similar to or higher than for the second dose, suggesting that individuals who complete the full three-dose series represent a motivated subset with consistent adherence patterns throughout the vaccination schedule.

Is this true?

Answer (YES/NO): NO